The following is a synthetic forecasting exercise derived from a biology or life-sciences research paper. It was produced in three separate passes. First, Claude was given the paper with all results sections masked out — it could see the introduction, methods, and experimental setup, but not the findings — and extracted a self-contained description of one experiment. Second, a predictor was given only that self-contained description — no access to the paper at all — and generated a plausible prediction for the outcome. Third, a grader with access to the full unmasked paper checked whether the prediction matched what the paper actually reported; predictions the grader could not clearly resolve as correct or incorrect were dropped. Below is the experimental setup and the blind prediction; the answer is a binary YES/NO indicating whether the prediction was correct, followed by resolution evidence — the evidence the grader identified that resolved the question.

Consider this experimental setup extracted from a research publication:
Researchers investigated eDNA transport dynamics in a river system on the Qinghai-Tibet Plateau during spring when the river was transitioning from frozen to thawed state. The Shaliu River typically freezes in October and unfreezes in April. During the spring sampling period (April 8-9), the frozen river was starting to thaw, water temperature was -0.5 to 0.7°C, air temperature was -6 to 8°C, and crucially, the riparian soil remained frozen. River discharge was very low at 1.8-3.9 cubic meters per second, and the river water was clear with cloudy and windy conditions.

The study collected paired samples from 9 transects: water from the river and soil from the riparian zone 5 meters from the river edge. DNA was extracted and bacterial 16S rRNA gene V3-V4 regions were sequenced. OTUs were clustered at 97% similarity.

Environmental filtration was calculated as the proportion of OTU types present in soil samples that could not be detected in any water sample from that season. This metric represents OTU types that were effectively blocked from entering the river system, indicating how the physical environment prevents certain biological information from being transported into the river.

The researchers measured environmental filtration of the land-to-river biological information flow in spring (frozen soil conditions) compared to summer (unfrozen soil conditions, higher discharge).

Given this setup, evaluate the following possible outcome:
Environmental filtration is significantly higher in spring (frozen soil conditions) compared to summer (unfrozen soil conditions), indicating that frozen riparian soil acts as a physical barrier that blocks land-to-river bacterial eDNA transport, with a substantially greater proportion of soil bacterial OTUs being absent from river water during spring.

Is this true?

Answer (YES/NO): YES